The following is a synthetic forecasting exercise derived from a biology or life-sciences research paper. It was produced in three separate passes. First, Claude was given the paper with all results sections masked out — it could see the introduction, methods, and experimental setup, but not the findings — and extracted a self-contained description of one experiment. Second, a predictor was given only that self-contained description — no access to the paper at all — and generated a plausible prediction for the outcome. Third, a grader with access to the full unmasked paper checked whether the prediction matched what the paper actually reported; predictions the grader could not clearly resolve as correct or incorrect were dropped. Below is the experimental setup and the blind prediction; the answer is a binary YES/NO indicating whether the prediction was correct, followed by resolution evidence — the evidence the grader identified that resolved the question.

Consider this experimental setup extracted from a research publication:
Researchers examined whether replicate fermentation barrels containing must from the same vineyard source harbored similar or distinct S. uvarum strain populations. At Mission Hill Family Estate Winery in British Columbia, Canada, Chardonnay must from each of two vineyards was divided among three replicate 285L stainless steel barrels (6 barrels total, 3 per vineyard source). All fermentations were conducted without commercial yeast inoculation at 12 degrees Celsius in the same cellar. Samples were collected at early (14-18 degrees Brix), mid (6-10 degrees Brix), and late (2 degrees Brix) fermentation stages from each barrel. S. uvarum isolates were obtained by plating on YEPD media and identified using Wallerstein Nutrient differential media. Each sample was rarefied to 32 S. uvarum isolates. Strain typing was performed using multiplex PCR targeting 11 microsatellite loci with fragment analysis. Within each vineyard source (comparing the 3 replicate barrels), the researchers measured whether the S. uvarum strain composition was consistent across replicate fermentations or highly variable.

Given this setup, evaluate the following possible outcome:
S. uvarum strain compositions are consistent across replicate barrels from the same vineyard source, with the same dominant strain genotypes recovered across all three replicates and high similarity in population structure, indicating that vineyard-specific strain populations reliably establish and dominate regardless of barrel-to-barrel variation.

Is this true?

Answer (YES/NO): YES